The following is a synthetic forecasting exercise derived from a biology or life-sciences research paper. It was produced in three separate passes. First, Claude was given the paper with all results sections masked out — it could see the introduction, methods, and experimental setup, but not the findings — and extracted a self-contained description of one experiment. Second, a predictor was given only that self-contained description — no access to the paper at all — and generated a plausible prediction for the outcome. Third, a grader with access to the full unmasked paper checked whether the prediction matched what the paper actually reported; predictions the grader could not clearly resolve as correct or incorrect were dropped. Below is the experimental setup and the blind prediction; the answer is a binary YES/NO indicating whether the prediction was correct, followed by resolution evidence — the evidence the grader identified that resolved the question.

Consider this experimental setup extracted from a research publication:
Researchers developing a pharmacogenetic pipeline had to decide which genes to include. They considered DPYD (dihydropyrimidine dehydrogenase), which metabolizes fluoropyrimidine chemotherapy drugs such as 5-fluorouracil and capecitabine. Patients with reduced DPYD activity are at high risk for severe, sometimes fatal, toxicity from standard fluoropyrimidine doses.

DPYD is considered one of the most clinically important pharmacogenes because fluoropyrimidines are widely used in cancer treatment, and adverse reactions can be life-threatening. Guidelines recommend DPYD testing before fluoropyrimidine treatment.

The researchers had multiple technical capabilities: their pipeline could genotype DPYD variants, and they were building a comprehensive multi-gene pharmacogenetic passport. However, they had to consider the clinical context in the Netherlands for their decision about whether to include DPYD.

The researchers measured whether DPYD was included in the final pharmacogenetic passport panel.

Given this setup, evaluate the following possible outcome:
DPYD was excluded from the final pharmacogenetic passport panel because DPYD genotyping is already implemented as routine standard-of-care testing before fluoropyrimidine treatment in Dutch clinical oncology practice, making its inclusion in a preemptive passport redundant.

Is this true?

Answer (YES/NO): YES